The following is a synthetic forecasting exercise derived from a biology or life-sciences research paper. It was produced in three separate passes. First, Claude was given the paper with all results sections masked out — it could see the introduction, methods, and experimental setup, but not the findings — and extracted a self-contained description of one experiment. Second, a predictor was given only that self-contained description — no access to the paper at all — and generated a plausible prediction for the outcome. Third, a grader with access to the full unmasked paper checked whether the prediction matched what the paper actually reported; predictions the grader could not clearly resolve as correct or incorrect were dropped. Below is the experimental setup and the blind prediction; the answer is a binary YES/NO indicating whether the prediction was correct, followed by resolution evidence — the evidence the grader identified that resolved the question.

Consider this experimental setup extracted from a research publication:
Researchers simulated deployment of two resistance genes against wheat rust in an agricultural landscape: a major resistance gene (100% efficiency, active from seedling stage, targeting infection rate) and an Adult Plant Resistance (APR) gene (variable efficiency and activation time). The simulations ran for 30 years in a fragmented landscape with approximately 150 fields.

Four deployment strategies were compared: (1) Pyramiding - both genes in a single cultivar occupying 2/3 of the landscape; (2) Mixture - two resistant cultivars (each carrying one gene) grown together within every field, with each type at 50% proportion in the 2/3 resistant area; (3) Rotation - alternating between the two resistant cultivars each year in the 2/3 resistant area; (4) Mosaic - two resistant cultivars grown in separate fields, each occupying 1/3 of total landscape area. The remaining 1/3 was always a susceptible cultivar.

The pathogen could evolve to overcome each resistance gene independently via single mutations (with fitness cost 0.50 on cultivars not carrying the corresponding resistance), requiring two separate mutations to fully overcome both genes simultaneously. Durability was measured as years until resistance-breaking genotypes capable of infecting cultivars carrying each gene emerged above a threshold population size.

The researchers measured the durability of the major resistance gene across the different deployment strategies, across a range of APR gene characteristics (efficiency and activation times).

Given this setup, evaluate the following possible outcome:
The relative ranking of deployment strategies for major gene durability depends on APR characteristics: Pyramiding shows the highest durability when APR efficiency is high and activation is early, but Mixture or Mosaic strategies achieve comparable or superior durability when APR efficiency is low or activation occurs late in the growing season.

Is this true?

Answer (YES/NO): YES